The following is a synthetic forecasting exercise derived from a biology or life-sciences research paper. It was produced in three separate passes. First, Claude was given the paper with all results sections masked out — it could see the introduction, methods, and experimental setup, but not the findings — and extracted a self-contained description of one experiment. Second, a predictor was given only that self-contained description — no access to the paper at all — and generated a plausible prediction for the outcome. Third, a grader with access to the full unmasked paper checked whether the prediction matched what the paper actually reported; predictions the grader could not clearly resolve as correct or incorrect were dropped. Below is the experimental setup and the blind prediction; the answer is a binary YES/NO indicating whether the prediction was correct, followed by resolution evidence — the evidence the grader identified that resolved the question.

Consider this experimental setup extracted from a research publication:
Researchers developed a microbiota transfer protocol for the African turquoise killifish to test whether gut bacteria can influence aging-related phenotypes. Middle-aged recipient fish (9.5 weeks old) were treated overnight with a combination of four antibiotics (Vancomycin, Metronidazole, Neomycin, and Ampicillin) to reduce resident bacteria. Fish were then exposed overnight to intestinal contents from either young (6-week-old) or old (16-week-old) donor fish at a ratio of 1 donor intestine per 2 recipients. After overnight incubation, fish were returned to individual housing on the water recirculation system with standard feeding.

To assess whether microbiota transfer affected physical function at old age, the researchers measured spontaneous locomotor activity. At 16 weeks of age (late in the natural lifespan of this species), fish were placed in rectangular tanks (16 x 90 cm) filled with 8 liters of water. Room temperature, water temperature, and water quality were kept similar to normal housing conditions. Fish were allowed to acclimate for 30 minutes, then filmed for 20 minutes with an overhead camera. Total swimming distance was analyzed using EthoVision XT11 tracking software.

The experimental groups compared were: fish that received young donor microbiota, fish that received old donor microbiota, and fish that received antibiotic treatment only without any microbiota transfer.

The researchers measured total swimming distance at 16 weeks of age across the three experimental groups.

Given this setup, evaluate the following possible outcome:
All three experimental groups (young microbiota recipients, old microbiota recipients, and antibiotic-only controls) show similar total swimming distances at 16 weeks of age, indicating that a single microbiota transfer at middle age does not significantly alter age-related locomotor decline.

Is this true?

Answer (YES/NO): NO